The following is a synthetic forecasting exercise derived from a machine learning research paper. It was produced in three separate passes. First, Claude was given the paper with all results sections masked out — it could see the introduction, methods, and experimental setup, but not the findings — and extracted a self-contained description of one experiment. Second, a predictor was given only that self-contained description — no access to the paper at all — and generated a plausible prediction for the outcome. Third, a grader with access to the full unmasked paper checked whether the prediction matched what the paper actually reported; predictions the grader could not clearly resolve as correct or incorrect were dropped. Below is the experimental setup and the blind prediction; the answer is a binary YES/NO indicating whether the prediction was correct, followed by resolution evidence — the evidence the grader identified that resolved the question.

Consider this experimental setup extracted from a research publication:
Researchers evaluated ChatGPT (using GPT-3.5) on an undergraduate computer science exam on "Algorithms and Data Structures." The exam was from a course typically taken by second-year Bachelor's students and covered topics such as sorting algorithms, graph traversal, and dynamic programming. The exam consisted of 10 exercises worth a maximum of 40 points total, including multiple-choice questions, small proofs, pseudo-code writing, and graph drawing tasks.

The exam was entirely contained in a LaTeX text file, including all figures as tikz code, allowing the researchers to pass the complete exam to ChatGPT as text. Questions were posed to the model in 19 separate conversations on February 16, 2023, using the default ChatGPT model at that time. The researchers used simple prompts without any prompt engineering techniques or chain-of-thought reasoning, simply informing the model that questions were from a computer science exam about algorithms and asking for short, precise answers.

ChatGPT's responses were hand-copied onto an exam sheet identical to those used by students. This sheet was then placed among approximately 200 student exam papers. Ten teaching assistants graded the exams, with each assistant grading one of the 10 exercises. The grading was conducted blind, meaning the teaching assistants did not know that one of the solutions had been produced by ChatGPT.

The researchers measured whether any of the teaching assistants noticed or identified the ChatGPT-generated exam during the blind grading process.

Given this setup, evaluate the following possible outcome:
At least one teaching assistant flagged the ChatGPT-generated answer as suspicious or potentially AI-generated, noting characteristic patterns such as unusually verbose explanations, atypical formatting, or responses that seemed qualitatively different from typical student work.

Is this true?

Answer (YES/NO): NO